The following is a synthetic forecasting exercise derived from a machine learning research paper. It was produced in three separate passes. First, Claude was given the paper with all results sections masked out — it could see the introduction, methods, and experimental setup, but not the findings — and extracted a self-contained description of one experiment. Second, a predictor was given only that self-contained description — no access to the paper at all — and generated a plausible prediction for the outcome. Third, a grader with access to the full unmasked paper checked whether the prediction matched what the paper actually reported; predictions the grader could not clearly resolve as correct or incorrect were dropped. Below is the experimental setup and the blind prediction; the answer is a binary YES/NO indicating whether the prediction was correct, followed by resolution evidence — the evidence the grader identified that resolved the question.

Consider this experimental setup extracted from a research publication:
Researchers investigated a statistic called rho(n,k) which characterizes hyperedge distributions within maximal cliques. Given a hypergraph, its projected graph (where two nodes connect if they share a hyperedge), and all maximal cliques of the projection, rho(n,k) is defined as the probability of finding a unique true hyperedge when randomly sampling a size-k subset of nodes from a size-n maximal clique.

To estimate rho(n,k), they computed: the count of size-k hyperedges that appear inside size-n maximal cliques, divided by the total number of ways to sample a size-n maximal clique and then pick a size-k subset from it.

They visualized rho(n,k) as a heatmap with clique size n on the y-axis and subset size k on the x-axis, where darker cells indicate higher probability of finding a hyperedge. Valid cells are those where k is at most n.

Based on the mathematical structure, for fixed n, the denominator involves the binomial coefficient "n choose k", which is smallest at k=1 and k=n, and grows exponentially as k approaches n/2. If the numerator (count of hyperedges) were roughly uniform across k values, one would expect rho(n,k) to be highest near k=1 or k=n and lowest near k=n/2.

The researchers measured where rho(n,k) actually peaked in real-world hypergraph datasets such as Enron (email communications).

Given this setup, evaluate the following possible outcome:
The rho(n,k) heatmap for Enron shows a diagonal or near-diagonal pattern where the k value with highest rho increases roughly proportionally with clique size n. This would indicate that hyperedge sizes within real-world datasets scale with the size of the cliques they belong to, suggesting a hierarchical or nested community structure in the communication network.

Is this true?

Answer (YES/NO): NO